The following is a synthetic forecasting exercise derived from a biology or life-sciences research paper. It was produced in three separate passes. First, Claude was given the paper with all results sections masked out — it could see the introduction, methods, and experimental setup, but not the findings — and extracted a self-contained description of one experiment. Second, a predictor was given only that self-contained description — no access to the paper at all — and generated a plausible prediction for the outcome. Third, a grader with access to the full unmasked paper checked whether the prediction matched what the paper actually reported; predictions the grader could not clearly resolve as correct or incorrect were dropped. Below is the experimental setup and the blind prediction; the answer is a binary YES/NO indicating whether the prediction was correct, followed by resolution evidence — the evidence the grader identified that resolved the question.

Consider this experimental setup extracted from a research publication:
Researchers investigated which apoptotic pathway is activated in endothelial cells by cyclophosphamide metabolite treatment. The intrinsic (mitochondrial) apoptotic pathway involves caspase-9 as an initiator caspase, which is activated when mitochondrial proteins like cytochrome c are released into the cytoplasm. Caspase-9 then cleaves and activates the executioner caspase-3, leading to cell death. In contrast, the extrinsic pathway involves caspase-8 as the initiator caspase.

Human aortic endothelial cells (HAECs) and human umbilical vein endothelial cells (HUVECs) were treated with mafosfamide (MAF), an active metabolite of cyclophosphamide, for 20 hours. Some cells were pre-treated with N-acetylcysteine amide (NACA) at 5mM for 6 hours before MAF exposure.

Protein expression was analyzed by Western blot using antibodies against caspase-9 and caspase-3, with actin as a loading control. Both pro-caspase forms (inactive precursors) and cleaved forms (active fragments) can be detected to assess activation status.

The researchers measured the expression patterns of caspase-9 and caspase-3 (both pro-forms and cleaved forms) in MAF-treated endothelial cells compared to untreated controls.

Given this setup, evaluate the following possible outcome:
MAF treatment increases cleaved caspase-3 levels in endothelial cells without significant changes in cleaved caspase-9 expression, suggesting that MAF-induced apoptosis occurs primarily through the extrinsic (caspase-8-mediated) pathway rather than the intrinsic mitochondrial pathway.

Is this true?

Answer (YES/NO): NO